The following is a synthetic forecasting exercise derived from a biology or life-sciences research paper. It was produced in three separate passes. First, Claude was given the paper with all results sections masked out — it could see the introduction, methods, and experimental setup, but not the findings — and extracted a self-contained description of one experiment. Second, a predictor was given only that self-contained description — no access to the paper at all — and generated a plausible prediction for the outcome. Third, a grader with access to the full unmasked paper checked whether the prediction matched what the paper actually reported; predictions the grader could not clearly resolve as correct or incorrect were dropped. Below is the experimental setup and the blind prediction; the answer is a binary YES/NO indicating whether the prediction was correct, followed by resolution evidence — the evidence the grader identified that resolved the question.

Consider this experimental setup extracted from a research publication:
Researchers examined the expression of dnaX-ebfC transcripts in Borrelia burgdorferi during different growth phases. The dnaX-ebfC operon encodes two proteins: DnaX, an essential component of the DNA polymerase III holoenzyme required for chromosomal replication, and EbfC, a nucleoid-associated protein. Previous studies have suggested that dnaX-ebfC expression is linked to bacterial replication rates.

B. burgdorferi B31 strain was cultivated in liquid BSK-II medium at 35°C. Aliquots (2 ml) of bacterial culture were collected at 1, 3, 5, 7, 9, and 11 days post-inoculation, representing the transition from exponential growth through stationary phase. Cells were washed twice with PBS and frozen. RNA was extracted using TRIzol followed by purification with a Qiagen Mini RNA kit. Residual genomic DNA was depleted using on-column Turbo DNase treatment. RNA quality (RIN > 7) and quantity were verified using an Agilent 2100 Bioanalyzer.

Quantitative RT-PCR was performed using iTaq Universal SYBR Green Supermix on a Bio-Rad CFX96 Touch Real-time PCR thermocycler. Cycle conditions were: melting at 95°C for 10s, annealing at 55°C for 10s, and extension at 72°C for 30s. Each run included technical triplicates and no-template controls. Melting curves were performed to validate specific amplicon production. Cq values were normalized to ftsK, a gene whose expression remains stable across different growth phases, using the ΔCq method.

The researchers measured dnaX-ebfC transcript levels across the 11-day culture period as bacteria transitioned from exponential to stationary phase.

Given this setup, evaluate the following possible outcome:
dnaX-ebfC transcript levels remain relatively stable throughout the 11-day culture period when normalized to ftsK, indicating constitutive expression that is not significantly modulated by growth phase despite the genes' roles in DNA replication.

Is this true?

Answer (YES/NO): NO